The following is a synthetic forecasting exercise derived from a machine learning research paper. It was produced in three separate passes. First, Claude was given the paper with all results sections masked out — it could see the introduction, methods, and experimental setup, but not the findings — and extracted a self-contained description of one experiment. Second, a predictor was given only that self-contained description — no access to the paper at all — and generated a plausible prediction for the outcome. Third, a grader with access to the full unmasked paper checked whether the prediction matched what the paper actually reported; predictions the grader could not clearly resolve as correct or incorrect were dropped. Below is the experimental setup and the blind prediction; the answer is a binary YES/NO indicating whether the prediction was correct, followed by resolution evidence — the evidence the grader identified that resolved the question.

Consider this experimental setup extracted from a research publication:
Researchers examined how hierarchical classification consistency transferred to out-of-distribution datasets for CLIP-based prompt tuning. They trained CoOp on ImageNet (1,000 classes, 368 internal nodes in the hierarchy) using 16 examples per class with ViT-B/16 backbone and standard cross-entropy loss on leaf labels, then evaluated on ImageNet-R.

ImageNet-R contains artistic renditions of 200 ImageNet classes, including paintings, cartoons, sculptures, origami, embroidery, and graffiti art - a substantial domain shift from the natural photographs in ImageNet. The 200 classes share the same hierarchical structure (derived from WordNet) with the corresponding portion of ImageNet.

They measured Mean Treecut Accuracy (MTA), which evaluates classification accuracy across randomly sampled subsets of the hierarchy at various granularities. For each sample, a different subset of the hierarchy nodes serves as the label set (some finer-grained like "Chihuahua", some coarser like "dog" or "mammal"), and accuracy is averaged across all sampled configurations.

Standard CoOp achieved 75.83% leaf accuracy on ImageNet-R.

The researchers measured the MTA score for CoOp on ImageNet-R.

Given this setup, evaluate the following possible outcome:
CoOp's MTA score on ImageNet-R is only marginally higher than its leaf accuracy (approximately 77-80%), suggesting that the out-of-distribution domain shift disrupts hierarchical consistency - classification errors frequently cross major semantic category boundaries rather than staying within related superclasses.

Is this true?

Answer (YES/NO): NO